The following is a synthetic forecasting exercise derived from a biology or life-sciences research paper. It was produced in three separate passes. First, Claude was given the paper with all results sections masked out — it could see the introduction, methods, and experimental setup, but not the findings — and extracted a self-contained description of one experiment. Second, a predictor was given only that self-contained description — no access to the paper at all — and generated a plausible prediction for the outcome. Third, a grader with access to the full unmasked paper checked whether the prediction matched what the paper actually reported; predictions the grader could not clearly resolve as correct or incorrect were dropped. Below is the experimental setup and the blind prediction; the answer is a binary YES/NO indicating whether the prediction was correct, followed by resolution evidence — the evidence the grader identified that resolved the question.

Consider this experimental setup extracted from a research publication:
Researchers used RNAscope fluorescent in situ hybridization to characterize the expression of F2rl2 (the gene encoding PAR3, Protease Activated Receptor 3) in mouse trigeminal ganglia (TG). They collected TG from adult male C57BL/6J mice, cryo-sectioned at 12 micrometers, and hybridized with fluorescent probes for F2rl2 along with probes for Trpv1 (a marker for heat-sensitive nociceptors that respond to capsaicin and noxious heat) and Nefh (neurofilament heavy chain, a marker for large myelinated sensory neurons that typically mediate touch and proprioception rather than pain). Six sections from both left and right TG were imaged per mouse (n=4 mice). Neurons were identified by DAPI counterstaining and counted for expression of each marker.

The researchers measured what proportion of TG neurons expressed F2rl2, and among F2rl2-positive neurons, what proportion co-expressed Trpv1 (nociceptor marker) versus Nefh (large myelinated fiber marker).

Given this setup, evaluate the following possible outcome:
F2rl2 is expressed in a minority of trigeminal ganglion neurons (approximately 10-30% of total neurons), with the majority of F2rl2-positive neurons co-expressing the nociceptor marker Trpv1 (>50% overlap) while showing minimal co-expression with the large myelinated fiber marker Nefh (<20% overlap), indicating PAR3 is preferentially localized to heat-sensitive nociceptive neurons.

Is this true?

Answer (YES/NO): NO